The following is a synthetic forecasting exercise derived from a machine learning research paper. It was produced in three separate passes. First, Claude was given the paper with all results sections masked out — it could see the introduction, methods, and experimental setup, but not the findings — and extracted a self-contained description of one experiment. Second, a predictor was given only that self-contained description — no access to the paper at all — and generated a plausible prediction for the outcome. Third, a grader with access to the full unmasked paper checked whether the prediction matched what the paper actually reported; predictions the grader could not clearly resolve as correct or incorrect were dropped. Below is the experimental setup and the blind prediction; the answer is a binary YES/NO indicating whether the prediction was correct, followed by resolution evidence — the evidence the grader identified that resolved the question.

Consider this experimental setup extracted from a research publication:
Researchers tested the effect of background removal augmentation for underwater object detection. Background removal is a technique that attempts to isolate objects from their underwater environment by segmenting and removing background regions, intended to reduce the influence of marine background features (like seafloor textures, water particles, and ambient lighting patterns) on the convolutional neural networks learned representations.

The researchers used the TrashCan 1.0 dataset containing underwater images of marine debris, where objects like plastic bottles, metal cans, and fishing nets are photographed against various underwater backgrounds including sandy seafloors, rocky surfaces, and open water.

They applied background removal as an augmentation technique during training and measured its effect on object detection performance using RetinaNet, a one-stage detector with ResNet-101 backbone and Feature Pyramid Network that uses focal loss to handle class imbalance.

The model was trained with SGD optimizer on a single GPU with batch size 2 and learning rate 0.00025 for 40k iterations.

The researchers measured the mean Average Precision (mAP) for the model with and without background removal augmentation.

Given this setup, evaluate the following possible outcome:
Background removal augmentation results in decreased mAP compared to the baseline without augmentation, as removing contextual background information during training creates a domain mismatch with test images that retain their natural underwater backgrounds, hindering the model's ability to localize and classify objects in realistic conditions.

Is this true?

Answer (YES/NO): YES